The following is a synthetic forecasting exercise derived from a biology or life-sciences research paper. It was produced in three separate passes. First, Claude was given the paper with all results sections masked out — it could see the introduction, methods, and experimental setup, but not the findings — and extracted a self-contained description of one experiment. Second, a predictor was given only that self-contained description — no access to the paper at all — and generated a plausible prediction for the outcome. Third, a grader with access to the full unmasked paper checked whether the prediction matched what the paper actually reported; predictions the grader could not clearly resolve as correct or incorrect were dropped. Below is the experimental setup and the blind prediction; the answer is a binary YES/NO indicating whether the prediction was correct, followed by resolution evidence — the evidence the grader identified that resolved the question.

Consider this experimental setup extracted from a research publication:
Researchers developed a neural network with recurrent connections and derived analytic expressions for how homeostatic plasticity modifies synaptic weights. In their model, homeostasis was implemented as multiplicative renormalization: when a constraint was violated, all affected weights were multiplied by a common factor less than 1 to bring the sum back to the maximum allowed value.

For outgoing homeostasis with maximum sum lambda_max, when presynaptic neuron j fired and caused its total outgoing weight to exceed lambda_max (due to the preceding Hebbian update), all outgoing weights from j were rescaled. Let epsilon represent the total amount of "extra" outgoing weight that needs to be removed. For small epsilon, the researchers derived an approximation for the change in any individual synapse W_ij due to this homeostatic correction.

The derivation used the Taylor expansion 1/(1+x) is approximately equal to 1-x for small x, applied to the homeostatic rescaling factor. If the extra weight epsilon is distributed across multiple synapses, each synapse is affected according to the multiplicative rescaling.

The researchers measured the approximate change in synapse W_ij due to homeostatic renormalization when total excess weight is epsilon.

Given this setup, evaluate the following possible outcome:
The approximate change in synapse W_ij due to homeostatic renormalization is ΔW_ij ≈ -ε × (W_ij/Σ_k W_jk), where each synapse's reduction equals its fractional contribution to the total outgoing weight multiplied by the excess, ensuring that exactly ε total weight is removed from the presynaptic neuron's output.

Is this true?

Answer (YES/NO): NO